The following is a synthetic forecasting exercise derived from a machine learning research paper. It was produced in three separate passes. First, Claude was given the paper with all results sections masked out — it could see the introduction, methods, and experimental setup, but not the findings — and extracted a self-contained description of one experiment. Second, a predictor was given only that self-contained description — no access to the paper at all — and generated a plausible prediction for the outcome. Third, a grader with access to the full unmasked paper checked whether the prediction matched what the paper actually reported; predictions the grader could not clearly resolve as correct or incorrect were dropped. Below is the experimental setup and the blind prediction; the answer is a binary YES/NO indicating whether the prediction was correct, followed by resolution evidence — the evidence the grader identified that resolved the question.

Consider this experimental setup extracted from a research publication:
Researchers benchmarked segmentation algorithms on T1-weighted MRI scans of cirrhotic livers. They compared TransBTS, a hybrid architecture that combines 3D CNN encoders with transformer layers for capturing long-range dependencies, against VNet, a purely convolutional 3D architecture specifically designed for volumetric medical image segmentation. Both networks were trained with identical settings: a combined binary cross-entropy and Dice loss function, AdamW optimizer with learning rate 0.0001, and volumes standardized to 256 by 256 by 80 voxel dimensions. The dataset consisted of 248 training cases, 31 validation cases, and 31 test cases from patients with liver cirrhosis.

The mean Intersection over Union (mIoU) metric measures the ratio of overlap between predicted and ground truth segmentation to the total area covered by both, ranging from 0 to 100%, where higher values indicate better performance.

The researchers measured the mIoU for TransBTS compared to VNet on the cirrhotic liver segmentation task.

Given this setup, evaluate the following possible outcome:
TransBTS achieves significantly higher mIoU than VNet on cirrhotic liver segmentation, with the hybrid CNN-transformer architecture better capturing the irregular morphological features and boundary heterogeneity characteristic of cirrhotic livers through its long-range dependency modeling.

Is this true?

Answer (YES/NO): NO